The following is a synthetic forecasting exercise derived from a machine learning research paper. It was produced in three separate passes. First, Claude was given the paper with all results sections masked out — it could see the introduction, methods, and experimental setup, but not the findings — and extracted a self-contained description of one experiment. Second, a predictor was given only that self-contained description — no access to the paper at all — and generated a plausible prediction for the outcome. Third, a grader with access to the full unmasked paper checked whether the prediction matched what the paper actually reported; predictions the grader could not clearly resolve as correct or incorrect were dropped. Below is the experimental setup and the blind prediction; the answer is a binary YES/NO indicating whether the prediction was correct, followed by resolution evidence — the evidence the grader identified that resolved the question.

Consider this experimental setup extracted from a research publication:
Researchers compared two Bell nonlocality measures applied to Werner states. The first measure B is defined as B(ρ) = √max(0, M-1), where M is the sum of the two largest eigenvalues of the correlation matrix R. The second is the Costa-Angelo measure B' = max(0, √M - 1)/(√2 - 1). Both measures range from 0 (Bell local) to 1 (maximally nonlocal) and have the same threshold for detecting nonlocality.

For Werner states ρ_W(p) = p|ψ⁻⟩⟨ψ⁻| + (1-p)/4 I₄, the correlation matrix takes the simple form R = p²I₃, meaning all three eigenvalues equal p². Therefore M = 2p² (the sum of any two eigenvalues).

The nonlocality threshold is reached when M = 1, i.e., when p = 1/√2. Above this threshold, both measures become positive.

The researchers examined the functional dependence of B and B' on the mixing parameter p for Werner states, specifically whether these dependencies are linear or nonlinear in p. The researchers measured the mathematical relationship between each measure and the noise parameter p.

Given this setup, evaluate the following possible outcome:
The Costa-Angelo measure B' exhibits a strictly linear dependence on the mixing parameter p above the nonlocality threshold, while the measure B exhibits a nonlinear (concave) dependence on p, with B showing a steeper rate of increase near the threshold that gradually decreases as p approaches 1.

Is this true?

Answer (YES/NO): YES